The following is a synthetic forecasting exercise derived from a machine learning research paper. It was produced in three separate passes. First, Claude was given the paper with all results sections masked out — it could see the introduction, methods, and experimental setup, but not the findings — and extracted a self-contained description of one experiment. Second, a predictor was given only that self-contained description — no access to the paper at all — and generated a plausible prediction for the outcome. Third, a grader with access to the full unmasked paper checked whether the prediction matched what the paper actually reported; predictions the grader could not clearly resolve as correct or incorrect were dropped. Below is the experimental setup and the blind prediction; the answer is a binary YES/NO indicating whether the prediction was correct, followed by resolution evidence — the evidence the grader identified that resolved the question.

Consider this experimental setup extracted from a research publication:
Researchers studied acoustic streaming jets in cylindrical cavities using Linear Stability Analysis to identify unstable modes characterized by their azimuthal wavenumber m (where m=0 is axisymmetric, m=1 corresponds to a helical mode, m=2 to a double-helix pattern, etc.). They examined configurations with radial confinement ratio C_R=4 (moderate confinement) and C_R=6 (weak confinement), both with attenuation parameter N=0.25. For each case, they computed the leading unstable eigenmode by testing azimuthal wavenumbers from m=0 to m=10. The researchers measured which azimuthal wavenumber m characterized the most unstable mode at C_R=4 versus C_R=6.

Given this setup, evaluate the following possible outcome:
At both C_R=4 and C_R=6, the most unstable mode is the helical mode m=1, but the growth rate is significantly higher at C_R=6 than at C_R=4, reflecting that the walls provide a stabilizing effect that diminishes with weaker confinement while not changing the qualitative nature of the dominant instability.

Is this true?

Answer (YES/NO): NO